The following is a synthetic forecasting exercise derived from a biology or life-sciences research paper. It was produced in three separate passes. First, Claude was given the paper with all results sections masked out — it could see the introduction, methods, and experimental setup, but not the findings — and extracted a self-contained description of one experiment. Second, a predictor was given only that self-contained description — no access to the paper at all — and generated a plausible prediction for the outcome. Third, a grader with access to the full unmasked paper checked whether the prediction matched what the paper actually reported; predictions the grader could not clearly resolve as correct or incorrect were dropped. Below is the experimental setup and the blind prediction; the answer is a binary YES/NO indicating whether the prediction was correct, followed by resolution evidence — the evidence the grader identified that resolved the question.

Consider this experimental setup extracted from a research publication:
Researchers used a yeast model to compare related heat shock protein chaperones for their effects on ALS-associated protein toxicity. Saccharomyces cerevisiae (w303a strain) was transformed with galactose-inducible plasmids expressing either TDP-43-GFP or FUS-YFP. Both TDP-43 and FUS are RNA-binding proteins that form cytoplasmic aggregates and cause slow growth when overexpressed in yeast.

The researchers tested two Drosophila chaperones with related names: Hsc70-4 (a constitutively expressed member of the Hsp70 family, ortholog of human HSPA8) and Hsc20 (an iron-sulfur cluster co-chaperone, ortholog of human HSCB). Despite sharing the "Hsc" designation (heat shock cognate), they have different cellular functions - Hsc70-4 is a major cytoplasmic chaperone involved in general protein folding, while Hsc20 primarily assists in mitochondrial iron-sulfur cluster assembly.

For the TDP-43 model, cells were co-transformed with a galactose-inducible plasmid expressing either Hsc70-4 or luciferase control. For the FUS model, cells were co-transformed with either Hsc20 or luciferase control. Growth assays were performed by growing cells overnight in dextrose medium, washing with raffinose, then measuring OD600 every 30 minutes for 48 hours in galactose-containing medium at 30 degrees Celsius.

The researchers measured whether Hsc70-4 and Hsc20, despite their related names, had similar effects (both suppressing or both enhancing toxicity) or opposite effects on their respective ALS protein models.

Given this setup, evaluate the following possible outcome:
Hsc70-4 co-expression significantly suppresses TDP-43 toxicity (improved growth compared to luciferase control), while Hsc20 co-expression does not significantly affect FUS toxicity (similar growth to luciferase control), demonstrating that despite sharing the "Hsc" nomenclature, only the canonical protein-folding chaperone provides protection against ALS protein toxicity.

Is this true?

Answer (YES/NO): NO